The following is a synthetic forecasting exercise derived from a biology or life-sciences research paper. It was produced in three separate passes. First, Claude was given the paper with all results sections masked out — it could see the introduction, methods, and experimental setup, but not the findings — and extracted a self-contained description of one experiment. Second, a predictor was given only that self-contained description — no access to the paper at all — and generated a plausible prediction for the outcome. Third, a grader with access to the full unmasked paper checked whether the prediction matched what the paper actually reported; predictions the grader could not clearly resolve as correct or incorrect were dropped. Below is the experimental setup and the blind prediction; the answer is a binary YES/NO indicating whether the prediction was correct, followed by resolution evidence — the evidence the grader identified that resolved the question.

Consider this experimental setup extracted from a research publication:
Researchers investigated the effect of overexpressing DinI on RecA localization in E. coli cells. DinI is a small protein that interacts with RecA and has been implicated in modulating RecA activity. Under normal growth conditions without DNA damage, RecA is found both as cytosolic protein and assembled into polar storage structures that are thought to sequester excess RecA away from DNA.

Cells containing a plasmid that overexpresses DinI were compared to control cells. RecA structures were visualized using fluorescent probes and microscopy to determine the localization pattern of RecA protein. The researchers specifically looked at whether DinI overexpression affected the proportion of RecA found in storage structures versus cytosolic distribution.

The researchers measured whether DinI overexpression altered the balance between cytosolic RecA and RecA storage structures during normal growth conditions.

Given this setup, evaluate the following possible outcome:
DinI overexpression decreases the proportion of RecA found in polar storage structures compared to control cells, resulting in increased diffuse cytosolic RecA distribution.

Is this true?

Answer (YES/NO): NO